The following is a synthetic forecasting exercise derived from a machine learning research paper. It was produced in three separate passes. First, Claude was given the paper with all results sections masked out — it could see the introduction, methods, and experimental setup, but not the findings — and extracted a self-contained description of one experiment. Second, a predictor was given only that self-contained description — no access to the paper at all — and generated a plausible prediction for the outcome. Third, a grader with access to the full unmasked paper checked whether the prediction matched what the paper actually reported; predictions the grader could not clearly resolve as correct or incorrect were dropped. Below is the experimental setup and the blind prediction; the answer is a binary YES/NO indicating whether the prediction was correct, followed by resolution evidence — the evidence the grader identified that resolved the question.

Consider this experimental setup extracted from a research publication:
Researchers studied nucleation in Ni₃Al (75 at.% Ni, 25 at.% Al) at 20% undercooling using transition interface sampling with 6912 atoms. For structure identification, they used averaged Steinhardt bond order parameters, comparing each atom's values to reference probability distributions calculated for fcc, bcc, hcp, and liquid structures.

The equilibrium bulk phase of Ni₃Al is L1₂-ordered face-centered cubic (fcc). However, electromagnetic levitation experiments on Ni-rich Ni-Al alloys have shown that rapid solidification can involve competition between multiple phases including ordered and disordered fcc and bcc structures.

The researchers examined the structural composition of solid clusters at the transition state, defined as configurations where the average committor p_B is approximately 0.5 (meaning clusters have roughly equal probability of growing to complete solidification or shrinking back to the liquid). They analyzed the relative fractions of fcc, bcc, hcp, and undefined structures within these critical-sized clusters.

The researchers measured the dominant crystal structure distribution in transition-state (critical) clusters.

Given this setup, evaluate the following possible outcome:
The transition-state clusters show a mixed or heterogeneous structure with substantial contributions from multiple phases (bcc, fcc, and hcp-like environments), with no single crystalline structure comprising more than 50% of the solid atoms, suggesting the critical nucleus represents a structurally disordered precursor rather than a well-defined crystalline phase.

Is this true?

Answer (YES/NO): NO